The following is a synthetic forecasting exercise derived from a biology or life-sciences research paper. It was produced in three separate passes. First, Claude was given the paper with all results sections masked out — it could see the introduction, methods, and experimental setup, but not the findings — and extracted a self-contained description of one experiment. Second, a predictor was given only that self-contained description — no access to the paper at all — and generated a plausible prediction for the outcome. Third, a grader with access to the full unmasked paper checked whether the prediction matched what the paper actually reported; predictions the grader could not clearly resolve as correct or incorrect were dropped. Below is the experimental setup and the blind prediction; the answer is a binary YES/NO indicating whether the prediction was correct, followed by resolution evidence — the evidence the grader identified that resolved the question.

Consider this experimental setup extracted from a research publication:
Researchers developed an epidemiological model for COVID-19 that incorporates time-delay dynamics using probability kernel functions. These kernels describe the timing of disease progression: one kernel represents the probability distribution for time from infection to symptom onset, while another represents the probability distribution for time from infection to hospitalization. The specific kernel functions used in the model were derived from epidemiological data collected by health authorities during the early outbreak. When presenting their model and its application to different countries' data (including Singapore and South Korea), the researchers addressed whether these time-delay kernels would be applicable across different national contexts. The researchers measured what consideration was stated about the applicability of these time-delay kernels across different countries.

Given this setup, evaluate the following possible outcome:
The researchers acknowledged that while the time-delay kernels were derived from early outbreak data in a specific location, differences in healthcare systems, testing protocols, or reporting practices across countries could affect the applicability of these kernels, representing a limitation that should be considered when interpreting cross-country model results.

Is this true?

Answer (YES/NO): NO